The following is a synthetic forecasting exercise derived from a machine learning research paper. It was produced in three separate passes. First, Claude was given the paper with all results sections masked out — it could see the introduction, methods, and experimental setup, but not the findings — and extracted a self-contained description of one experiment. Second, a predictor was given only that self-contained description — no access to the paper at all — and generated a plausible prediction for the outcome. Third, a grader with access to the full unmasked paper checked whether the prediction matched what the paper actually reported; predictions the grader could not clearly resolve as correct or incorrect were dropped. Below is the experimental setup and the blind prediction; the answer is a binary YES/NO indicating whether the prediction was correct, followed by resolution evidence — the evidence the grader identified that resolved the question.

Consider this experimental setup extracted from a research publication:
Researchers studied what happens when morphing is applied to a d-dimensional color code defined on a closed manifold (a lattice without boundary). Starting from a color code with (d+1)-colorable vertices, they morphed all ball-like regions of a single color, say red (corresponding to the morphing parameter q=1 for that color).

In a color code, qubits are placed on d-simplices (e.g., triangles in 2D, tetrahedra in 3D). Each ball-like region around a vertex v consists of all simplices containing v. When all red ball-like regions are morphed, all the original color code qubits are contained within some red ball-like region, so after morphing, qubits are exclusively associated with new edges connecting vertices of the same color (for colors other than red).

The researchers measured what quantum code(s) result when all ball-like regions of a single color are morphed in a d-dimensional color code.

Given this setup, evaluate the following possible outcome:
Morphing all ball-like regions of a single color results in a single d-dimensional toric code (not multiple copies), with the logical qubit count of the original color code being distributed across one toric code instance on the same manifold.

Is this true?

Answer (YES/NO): NO